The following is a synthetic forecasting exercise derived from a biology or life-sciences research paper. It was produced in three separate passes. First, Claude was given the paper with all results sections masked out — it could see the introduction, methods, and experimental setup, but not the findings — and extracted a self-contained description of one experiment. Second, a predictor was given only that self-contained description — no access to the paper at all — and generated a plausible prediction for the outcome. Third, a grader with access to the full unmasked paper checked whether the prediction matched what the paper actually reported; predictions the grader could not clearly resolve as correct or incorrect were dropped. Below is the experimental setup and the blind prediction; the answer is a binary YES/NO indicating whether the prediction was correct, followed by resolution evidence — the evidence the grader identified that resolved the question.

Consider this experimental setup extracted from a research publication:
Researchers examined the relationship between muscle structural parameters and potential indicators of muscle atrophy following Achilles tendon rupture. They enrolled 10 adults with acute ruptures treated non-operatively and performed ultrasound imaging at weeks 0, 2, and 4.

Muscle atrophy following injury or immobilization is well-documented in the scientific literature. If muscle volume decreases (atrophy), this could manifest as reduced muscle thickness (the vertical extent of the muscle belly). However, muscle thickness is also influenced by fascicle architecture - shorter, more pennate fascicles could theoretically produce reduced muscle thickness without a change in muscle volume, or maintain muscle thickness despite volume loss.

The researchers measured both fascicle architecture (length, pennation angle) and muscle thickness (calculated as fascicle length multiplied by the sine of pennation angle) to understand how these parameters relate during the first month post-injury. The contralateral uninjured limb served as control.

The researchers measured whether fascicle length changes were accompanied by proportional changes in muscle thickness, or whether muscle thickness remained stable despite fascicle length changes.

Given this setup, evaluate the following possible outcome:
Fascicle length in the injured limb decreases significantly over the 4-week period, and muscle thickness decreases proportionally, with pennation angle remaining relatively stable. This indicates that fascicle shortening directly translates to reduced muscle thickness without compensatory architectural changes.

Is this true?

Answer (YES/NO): NO